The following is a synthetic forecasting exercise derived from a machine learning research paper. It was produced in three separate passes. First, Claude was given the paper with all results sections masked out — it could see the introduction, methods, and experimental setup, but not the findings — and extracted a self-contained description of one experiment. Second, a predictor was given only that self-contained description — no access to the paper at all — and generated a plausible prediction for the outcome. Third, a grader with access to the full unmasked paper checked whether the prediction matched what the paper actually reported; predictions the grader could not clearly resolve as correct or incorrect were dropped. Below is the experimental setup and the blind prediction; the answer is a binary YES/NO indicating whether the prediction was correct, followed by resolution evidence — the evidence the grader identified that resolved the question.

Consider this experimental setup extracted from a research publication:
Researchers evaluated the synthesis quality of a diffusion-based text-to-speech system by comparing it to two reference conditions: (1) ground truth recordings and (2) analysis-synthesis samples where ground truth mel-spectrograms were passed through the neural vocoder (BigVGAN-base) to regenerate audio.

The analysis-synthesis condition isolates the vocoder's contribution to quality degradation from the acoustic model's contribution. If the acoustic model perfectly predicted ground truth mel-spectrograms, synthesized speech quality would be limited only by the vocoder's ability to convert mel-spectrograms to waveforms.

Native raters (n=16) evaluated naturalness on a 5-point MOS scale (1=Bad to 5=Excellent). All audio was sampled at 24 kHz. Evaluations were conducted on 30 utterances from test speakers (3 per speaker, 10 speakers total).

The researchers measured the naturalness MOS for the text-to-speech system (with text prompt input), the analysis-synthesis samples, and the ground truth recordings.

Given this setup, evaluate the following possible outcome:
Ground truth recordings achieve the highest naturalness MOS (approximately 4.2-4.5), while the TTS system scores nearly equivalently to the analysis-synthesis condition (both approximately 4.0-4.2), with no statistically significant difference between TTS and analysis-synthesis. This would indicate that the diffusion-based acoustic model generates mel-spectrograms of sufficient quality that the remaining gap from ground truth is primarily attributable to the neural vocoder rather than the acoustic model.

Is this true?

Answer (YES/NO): NO